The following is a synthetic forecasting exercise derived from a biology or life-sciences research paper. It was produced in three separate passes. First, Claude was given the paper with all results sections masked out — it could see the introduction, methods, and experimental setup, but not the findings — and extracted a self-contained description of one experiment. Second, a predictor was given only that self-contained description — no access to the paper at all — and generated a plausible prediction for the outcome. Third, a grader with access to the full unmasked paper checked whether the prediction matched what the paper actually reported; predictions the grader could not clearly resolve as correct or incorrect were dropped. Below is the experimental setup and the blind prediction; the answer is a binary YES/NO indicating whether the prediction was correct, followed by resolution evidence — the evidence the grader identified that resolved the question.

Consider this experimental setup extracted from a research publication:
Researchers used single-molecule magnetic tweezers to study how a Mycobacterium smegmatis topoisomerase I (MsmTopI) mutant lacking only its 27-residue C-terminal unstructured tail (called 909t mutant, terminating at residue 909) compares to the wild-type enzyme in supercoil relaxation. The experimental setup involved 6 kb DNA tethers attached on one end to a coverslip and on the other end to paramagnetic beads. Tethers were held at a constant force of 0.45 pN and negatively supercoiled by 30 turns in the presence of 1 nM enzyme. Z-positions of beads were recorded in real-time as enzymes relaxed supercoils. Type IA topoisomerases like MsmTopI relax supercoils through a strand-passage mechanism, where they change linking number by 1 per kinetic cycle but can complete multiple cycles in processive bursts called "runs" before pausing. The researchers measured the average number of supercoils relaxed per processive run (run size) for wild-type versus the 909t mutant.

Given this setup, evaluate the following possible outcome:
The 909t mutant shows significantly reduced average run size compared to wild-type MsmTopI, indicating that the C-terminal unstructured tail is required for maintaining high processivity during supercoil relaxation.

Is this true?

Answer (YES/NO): NO